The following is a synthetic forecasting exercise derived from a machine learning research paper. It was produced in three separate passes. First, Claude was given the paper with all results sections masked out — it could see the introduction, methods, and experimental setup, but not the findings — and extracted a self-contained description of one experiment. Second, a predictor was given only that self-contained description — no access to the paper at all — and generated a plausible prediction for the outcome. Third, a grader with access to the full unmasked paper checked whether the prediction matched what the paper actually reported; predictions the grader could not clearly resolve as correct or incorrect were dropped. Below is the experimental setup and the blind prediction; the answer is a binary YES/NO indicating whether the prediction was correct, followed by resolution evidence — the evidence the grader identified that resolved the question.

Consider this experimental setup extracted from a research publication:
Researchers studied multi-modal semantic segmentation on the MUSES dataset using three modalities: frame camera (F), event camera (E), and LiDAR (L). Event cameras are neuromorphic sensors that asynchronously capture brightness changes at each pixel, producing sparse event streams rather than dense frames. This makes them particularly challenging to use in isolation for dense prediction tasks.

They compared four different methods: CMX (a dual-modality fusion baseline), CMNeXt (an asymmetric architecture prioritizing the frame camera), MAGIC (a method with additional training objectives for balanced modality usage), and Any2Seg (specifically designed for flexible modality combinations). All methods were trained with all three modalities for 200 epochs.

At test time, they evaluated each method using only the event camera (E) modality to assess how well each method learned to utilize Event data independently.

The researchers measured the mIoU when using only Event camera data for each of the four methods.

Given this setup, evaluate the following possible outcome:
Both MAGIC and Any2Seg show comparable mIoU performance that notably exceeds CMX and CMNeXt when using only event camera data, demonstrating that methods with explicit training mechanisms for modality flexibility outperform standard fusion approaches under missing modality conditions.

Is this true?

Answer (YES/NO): NO